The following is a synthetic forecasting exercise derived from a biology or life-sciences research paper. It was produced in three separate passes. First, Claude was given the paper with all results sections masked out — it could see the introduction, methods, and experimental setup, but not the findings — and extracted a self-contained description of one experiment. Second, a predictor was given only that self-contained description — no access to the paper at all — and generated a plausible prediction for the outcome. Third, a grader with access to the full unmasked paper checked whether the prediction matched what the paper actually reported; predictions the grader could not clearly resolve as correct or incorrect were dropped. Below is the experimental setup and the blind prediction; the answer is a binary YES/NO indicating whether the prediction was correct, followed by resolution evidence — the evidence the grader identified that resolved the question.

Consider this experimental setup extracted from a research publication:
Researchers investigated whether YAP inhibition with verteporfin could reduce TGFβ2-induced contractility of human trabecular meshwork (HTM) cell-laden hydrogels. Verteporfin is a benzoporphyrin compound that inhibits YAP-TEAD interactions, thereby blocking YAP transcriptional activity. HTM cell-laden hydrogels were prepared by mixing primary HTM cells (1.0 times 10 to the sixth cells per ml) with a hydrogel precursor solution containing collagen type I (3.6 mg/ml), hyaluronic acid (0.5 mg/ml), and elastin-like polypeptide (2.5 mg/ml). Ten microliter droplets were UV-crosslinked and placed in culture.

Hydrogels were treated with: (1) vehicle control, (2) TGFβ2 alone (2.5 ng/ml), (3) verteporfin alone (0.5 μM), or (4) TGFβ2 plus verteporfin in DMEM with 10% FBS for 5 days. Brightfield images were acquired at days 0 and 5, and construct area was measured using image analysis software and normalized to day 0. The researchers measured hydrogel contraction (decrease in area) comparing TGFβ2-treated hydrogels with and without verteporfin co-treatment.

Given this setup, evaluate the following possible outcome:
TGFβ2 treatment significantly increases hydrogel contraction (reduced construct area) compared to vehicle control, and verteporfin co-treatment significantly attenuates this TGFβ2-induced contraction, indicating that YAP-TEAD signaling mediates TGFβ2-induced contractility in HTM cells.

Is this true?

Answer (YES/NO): YES